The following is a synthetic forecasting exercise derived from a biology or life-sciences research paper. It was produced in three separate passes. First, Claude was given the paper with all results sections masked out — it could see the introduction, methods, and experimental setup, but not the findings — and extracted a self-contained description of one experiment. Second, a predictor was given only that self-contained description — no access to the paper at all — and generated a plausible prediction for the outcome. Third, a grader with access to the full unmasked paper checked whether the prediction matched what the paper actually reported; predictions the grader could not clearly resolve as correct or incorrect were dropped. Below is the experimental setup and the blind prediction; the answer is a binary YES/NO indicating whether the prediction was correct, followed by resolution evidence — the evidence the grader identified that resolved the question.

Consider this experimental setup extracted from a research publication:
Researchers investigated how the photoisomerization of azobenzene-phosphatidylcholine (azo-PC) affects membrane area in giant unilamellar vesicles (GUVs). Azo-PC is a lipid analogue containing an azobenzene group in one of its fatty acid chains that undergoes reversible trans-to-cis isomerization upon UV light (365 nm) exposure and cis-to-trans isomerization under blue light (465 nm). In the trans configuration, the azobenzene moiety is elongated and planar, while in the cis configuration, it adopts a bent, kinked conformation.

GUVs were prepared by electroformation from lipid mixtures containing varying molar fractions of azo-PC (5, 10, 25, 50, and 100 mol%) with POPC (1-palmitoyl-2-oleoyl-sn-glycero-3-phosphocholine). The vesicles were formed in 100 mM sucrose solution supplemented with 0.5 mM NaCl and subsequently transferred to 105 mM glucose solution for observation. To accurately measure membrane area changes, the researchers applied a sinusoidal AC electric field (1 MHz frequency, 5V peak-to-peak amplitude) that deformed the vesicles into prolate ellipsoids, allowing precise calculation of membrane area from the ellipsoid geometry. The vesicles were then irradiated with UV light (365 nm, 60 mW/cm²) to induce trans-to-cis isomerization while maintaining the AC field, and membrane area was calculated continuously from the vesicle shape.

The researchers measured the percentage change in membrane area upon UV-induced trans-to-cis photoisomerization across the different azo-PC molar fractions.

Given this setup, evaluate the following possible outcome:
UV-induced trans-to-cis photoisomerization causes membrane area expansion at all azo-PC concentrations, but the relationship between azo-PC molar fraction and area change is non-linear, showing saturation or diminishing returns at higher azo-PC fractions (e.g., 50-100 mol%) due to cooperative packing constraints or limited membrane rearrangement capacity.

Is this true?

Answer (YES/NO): YES